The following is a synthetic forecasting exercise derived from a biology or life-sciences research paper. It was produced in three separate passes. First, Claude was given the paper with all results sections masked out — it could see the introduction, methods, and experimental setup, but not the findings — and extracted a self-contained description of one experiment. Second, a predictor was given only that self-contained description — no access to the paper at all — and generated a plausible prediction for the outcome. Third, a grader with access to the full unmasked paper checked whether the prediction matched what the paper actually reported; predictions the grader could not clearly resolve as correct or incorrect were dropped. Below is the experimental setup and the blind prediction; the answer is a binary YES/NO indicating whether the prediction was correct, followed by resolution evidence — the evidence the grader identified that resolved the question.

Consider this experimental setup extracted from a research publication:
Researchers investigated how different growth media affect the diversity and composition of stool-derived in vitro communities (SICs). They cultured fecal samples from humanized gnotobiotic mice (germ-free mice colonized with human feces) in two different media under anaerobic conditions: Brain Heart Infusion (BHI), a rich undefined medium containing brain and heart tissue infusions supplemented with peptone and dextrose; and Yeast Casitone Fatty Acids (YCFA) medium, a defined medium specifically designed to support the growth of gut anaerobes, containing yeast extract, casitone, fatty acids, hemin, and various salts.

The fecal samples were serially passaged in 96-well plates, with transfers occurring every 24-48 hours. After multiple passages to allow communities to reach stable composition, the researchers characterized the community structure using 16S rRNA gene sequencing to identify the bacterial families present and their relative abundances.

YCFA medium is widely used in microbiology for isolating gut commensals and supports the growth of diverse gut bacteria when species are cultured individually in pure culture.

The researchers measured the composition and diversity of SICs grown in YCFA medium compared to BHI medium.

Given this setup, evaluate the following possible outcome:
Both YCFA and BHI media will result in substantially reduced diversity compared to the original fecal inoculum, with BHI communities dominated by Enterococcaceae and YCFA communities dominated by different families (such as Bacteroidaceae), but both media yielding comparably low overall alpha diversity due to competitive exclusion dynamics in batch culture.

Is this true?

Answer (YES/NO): NO